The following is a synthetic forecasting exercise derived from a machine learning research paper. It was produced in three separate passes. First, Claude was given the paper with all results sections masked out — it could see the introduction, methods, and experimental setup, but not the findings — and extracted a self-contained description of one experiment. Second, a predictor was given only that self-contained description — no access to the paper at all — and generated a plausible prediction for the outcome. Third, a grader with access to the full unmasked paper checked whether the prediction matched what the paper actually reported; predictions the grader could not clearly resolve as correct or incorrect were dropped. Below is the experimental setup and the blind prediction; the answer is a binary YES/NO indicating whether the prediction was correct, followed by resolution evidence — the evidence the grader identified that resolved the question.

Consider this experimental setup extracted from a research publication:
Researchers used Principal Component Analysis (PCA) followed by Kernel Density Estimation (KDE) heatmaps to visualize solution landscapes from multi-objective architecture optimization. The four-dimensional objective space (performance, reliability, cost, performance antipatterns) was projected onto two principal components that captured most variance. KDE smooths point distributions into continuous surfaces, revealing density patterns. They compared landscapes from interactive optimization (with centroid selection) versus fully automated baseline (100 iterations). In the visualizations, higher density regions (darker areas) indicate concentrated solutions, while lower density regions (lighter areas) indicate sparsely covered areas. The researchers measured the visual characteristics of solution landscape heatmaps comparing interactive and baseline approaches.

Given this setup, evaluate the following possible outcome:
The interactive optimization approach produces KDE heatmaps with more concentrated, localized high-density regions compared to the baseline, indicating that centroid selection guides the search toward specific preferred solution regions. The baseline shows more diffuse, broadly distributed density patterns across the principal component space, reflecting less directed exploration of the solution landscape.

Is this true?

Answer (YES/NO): NO